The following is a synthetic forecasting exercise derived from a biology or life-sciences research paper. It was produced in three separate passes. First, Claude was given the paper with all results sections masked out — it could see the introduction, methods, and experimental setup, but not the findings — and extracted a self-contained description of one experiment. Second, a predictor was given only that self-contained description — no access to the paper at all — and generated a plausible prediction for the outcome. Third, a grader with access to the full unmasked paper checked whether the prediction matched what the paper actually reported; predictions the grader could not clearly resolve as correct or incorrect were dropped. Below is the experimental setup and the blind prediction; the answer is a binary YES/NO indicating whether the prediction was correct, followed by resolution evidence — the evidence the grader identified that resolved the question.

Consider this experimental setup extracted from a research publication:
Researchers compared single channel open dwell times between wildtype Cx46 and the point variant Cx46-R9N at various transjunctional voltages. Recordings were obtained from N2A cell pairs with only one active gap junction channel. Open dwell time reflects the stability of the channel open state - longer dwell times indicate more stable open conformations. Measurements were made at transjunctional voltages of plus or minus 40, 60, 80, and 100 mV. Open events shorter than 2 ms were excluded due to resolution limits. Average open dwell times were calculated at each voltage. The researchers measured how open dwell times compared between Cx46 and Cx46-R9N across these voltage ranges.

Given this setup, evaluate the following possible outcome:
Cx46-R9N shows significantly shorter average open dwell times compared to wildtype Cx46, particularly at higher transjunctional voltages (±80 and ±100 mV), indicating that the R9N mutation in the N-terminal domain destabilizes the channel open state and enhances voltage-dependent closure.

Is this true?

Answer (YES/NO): NO